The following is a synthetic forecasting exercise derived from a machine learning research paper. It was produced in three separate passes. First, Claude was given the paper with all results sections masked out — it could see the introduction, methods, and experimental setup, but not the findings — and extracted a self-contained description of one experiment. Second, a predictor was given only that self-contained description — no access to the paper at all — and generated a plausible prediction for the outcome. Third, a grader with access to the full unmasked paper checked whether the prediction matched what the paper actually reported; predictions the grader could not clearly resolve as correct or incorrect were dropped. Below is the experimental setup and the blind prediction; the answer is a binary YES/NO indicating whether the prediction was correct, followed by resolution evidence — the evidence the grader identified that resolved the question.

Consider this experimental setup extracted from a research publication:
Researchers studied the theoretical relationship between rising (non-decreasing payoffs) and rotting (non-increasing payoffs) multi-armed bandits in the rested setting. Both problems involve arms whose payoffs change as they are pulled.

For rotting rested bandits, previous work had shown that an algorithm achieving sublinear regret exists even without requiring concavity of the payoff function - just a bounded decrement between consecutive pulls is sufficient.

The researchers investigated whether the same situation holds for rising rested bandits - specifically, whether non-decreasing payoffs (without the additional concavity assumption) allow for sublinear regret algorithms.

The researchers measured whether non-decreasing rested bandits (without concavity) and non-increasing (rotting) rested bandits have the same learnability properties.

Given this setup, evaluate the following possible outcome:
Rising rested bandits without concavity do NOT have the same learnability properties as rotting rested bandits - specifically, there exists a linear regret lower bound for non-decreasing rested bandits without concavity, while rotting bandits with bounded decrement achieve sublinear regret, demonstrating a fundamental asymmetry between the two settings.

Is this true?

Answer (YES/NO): YES